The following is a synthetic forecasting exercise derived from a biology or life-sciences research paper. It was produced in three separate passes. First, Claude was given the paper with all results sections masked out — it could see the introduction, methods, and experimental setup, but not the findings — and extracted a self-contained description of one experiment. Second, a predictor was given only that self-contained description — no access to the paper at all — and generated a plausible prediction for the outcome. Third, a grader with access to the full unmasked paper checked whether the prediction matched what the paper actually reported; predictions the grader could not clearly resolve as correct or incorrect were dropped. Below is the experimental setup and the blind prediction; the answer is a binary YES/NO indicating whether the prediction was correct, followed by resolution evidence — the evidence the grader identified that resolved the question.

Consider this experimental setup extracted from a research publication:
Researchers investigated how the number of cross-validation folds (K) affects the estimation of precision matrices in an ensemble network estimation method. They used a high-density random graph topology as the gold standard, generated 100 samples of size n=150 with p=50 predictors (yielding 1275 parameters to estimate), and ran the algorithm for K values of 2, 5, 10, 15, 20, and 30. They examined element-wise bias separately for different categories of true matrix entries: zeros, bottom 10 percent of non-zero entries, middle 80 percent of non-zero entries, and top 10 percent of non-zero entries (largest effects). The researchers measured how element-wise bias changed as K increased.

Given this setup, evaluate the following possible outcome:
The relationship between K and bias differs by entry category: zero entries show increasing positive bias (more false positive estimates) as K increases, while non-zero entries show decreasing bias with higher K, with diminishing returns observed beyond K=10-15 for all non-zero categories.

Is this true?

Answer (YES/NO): NO